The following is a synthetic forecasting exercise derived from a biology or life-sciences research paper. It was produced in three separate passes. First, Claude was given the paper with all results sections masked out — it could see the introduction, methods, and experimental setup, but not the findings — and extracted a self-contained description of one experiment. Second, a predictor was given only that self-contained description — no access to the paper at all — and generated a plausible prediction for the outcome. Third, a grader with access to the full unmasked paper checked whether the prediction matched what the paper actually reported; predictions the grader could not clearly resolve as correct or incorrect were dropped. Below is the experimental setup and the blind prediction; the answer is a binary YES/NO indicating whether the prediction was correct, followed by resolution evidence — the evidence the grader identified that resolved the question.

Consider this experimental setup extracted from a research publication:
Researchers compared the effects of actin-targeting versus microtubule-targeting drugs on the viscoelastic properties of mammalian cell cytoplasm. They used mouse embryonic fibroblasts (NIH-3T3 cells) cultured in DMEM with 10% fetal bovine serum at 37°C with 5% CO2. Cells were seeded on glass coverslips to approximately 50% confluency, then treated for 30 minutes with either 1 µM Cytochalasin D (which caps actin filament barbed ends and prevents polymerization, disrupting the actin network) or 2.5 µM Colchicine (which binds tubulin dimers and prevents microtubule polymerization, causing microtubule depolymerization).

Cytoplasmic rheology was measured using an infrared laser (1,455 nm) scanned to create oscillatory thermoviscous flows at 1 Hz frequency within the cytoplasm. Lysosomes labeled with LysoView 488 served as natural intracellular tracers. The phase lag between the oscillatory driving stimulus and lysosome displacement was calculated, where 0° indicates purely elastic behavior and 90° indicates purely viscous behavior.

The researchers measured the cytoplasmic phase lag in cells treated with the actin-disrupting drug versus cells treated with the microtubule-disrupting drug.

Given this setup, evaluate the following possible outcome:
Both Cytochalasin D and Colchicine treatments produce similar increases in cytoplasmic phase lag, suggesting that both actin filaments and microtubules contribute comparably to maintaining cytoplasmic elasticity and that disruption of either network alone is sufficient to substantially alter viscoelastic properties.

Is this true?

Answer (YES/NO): YES